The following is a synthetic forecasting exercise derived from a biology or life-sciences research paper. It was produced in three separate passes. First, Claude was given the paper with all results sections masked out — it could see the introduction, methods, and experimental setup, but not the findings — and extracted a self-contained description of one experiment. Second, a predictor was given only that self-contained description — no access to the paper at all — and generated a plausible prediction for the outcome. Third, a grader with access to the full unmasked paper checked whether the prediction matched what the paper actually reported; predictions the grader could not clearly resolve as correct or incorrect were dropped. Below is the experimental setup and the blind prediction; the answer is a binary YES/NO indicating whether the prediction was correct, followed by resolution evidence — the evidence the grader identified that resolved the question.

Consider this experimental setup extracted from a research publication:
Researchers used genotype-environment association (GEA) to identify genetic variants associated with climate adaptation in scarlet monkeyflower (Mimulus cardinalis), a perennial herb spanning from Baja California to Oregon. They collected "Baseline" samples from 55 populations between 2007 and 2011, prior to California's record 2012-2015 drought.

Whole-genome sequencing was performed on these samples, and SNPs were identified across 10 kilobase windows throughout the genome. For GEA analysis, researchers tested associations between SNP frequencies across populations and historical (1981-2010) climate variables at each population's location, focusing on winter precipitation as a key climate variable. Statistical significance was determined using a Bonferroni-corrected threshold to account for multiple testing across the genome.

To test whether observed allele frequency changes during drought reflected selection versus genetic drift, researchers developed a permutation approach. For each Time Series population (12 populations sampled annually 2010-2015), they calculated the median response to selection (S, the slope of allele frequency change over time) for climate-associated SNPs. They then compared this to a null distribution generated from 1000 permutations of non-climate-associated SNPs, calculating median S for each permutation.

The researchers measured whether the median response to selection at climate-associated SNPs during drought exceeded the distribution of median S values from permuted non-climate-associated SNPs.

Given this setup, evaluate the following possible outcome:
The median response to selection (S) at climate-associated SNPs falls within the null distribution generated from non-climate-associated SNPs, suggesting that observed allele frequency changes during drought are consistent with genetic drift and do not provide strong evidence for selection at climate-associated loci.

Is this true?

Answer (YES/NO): NO